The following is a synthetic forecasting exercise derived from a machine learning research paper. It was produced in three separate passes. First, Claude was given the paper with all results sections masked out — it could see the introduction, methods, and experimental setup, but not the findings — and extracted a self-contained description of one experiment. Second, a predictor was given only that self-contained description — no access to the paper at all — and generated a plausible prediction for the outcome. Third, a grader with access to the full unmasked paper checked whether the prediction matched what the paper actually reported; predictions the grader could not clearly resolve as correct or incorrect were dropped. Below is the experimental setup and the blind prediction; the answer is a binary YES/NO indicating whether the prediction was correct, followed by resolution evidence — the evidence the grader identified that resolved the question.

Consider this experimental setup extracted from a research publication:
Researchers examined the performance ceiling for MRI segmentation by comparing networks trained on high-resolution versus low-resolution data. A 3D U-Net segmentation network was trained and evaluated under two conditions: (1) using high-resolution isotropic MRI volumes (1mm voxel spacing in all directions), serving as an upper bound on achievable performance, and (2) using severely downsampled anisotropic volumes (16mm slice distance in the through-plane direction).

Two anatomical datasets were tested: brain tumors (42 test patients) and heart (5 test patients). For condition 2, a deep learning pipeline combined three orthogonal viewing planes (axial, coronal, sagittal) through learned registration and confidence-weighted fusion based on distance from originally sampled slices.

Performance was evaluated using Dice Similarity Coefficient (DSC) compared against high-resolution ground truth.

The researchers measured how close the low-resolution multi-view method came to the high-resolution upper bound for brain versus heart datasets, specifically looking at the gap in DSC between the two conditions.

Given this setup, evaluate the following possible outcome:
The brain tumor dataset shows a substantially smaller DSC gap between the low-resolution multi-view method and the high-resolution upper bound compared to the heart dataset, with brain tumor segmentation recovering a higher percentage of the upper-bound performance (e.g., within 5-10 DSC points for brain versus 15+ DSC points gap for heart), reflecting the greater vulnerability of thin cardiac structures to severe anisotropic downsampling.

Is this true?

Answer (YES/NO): NO